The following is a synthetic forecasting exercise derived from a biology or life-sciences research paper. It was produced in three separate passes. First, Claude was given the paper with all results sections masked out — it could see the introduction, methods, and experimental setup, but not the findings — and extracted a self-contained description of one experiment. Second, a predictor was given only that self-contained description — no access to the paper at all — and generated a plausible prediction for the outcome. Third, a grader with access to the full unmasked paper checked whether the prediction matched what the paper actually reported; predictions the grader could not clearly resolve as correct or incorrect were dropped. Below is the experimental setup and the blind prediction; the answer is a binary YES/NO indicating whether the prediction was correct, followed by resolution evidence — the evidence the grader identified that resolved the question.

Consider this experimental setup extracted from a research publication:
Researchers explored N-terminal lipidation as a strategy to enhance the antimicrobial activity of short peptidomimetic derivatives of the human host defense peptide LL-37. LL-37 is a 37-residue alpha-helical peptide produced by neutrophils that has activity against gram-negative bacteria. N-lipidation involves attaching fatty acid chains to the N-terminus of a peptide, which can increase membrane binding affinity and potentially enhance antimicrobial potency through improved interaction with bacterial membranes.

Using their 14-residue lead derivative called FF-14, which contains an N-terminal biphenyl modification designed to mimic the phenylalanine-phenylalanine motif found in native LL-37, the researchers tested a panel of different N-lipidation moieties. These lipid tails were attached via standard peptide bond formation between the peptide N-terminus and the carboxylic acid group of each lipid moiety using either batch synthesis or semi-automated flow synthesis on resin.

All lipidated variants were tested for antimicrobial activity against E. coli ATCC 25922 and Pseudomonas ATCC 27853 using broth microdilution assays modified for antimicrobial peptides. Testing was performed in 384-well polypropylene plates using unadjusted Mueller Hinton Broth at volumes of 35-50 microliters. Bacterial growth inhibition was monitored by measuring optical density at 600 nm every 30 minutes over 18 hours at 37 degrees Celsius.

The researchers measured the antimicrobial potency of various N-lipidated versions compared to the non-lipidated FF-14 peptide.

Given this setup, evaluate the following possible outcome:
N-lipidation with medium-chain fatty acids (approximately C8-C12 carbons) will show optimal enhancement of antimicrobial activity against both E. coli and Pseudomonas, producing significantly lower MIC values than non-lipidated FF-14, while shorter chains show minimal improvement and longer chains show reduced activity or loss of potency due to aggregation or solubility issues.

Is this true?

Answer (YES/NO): NO